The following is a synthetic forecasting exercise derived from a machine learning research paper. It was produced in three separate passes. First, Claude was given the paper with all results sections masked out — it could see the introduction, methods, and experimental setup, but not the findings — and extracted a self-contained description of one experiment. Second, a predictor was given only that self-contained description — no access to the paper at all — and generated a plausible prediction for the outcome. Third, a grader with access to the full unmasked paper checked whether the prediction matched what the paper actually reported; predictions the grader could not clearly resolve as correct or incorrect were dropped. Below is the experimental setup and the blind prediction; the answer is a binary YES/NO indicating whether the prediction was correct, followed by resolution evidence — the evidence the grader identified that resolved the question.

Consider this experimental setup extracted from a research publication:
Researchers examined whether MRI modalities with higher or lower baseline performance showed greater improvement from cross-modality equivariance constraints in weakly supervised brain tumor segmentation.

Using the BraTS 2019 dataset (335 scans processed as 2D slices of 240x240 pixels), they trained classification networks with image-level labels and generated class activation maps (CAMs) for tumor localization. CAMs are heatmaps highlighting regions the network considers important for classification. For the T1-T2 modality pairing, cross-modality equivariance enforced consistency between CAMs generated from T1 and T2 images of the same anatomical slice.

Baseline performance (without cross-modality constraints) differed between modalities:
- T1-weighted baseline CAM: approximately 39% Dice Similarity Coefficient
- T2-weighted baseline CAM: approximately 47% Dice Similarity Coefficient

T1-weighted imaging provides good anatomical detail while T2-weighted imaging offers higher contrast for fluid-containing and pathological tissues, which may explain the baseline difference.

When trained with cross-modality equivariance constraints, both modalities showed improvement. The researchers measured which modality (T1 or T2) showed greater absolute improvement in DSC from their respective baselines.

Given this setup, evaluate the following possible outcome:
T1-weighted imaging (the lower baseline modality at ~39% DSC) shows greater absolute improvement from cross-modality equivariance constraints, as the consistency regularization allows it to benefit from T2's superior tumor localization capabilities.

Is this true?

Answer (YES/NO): NO